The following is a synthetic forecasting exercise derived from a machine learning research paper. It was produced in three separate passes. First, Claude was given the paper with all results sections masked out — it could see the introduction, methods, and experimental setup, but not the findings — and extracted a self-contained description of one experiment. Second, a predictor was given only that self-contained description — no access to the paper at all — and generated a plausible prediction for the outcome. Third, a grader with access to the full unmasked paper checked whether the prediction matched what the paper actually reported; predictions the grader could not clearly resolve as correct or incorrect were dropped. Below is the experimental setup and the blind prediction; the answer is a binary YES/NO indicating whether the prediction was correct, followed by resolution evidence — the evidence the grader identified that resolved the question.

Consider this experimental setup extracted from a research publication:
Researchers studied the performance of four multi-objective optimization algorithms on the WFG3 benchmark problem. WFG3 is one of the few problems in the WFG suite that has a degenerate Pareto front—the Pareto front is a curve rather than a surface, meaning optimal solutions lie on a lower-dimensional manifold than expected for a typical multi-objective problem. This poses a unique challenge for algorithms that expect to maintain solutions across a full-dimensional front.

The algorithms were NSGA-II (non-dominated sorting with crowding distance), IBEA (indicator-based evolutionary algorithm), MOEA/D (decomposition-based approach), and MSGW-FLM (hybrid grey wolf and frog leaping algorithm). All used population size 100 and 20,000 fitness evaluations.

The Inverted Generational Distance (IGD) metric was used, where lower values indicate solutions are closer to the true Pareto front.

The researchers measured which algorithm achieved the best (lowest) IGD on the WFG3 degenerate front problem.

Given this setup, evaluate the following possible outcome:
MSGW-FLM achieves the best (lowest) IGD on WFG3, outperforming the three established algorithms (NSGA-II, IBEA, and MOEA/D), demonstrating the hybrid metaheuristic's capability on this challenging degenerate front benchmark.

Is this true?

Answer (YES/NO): NO